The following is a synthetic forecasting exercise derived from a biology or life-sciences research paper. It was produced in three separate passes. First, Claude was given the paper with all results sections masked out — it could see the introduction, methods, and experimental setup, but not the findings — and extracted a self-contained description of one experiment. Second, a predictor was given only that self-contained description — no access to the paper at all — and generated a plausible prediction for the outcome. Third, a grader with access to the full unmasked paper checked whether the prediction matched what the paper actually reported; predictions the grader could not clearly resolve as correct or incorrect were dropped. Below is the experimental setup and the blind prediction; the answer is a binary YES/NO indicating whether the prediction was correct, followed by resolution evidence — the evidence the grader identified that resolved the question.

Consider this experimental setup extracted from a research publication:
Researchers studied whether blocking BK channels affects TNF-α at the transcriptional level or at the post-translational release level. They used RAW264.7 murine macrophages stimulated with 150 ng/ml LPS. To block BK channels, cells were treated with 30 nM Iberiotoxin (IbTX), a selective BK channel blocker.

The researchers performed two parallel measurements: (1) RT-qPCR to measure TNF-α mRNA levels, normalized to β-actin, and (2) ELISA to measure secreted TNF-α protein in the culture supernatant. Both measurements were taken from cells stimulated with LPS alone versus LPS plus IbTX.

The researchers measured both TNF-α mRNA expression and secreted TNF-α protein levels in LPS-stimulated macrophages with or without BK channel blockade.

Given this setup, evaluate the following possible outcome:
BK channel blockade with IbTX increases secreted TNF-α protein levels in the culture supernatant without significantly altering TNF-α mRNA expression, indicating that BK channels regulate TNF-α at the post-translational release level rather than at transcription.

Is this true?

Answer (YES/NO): YES